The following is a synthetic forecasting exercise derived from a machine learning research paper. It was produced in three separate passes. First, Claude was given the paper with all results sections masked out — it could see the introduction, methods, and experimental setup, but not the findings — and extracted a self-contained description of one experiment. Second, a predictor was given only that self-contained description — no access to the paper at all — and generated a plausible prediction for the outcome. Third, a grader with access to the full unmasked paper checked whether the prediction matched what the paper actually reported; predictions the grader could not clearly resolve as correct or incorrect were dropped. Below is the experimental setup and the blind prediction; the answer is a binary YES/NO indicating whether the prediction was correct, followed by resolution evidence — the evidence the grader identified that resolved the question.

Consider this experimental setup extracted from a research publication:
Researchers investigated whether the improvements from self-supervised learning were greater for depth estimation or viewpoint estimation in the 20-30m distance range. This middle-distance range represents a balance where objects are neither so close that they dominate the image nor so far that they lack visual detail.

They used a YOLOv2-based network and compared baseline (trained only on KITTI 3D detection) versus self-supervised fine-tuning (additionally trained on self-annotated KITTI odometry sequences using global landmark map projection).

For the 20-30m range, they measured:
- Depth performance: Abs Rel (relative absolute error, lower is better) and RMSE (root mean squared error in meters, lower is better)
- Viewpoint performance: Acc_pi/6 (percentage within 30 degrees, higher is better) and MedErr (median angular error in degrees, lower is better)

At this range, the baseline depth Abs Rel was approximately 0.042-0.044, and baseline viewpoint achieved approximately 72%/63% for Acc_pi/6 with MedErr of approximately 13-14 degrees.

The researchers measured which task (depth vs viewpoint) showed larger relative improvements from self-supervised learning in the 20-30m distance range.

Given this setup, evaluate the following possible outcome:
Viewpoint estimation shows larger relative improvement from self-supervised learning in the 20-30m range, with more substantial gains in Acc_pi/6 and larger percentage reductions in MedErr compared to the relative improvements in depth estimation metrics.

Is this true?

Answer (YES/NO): YES